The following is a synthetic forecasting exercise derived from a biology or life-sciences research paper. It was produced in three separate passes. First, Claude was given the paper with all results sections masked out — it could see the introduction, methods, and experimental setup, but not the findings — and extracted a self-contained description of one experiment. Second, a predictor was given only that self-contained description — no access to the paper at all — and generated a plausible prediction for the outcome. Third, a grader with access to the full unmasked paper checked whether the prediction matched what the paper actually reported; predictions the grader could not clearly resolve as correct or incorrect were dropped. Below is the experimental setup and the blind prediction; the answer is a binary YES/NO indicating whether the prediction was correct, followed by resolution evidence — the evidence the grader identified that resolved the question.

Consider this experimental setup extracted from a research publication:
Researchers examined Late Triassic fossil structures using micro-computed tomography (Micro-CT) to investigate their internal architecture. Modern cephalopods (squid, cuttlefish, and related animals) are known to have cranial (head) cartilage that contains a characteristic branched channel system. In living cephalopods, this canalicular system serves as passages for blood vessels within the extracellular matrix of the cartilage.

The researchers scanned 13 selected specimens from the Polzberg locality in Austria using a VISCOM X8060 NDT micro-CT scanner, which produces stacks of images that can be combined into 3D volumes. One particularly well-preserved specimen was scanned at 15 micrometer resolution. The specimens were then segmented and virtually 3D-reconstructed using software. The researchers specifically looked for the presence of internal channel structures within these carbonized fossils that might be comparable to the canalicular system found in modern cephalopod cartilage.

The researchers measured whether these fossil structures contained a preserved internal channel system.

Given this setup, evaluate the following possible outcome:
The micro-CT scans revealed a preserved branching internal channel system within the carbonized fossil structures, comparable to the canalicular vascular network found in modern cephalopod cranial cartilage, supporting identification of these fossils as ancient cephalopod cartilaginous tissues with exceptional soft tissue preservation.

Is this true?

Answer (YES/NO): YES